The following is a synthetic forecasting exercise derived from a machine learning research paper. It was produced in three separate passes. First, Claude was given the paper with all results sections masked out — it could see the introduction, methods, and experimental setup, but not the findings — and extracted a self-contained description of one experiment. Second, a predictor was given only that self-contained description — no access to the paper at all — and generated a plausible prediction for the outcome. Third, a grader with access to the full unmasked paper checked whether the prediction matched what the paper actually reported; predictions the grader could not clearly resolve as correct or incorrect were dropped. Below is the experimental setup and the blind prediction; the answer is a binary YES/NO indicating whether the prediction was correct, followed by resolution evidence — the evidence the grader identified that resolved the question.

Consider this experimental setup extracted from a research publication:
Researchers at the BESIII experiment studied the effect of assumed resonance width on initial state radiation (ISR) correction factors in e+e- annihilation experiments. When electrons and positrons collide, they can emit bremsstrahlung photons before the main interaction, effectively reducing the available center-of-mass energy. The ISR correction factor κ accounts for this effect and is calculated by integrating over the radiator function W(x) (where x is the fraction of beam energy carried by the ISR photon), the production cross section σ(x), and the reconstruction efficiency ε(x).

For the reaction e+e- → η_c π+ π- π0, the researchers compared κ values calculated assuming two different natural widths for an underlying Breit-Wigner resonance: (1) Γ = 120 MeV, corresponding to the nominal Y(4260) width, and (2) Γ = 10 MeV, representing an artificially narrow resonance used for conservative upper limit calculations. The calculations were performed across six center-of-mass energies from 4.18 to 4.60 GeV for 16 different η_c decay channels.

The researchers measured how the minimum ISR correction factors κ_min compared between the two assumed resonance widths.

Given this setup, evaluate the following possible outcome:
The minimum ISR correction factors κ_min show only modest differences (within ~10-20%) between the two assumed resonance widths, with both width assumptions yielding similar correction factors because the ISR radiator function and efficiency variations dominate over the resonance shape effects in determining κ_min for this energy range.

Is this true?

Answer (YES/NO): NO